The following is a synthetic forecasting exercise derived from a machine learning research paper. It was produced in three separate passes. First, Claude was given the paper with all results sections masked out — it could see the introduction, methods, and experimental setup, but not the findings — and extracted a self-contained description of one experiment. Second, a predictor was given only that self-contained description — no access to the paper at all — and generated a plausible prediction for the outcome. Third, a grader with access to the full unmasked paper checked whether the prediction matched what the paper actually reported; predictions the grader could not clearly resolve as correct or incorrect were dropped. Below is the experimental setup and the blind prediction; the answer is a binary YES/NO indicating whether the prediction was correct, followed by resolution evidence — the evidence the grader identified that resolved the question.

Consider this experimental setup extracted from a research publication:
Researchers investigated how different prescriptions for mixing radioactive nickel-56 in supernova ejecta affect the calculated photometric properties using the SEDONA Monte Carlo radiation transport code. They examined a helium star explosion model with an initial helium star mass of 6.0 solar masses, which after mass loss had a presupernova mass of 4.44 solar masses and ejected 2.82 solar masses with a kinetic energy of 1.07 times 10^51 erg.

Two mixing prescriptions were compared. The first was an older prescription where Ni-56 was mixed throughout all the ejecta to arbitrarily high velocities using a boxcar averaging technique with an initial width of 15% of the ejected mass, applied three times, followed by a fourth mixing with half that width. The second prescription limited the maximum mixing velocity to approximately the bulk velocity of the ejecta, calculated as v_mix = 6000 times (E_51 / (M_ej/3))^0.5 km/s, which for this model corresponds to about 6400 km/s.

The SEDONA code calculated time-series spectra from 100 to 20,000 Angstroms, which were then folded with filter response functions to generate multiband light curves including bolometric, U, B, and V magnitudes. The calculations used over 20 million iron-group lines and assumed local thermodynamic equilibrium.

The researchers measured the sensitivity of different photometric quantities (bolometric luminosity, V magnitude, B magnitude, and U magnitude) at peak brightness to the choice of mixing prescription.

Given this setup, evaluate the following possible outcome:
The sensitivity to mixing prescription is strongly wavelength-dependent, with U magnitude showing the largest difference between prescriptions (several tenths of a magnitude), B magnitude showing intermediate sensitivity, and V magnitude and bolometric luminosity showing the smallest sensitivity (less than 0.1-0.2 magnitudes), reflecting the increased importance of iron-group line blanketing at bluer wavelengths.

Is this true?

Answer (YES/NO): YES